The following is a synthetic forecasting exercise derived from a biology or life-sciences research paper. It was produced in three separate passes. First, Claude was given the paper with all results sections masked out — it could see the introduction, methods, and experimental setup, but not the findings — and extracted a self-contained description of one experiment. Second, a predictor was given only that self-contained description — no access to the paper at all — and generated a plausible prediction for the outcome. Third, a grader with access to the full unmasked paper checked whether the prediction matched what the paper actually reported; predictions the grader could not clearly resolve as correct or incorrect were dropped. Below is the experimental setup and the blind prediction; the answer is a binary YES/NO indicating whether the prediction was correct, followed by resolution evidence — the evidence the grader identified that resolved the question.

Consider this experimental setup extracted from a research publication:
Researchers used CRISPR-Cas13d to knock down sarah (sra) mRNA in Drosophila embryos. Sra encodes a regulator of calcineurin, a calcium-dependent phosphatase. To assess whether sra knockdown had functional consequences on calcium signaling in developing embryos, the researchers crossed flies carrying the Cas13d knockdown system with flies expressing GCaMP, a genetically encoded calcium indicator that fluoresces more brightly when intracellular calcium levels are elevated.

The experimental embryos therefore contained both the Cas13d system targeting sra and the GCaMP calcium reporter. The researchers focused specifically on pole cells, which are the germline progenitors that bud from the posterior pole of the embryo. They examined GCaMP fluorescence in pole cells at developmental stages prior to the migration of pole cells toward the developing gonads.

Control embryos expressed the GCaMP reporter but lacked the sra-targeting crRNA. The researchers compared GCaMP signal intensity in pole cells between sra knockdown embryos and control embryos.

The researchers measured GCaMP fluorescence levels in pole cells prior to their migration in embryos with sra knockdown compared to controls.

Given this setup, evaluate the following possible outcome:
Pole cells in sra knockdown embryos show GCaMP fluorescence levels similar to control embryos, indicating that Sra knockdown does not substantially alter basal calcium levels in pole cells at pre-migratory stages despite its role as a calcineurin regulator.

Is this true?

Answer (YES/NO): NO